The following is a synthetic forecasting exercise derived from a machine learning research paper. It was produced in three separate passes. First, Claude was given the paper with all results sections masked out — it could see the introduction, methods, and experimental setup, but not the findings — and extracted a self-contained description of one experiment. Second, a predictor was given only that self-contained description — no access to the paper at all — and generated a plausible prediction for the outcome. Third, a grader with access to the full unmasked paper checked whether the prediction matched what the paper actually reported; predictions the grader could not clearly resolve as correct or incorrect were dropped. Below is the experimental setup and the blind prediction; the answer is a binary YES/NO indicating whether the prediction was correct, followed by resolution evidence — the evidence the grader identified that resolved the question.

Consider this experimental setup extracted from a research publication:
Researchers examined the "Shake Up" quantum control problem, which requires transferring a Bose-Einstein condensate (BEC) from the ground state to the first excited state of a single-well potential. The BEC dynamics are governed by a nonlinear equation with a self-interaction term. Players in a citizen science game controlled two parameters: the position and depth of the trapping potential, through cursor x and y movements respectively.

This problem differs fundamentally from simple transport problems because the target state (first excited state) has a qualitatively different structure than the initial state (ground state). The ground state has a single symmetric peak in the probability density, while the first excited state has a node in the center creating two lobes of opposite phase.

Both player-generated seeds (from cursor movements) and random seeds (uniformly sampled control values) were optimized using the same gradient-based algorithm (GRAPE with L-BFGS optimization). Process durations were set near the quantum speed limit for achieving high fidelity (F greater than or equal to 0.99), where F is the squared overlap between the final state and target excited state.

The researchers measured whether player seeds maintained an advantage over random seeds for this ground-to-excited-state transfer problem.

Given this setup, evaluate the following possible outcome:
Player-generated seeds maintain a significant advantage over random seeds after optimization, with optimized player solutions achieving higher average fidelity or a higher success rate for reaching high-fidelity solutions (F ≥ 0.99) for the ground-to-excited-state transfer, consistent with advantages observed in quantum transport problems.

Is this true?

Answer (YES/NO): NO